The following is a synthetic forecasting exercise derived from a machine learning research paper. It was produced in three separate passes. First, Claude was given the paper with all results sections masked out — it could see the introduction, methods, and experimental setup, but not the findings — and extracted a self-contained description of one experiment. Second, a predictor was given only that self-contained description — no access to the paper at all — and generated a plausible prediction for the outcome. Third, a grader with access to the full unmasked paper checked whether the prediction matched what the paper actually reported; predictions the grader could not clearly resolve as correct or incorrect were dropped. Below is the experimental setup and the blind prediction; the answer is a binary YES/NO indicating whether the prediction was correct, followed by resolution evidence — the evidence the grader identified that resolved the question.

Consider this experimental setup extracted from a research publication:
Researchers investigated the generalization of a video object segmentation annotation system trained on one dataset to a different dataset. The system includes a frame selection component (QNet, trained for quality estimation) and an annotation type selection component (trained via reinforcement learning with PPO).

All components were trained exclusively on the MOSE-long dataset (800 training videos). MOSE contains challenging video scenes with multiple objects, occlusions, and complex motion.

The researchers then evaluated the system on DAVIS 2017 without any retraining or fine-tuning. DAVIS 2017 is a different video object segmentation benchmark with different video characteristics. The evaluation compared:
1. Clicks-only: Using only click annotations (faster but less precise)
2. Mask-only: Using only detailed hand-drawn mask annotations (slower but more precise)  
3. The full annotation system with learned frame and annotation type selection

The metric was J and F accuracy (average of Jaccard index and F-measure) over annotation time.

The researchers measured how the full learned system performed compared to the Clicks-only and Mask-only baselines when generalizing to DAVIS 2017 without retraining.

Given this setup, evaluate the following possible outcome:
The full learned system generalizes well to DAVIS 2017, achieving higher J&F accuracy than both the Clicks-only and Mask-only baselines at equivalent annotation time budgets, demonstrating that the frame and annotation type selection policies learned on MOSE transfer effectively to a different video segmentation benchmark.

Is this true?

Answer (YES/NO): NO